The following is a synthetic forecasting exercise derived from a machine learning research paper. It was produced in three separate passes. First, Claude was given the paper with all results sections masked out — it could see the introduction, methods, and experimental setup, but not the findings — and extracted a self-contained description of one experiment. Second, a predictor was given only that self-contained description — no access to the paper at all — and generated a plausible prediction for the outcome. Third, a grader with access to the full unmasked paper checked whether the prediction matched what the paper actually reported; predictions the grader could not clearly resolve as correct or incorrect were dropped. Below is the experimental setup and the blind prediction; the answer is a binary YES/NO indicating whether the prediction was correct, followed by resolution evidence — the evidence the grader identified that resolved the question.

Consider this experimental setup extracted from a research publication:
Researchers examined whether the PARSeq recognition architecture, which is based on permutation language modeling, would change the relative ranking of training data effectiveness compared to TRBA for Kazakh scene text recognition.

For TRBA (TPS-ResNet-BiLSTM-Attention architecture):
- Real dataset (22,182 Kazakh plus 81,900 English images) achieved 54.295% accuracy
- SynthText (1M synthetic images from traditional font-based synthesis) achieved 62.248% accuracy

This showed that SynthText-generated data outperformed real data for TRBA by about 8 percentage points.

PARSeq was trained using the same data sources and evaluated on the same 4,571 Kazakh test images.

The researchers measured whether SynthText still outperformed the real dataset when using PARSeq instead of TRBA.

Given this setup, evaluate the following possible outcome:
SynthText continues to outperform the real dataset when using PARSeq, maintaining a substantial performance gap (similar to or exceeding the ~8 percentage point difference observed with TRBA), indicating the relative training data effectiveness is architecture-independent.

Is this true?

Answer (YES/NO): YES